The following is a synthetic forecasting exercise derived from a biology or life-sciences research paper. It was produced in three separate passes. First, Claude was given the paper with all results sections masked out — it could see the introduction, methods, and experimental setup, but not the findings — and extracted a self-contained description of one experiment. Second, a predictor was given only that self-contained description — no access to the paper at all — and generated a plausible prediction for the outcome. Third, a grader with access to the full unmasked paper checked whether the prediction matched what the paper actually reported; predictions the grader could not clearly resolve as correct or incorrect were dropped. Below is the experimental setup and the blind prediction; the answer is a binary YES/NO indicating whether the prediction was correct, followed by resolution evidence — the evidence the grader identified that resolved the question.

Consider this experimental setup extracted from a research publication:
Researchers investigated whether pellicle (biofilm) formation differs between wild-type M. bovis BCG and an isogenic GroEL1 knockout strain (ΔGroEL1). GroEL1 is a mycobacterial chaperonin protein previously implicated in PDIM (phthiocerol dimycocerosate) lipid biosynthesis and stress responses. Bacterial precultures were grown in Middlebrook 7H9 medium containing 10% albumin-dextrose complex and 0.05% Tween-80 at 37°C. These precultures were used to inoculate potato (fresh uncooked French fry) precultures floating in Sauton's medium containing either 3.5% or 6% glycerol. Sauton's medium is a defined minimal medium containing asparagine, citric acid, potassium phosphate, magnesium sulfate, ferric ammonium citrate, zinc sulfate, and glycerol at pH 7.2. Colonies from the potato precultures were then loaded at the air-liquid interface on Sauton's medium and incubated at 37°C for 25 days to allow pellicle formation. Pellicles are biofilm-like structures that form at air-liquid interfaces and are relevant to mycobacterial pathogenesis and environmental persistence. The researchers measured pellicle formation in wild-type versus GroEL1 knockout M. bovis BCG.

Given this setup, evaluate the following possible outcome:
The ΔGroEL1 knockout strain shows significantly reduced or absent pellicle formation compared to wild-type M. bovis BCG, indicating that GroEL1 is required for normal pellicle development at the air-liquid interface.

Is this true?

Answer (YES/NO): YES